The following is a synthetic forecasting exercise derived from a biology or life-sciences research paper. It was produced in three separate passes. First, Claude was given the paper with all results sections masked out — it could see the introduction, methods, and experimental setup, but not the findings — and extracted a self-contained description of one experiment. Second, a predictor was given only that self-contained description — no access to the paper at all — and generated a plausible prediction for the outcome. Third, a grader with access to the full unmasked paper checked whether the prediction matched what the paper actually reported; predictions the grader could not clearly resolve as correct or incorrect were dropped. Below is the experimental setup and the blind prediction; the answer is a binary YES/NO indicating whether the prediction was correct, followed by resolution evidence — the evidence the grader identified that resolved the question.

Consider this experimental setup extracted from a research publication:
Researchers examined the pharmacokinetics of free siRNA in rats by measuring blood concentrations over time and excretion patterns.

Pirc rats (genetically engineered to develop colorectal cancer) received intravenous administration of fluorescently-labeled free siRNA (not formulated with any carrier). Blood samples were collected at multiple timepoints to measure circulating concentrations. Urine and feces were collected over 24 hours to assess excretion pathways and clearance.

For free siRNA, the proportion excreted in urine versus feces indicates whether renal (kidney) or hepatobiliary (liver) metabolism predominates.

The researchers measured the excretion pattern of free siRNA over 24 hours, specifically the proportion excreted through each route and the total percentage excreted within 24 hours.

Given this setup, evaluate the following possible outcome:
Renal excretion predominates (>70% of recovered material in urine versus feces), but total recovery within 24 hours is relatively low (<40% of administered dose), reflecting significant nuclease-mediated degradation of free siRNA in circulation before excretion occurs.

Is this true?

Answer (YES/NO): NO